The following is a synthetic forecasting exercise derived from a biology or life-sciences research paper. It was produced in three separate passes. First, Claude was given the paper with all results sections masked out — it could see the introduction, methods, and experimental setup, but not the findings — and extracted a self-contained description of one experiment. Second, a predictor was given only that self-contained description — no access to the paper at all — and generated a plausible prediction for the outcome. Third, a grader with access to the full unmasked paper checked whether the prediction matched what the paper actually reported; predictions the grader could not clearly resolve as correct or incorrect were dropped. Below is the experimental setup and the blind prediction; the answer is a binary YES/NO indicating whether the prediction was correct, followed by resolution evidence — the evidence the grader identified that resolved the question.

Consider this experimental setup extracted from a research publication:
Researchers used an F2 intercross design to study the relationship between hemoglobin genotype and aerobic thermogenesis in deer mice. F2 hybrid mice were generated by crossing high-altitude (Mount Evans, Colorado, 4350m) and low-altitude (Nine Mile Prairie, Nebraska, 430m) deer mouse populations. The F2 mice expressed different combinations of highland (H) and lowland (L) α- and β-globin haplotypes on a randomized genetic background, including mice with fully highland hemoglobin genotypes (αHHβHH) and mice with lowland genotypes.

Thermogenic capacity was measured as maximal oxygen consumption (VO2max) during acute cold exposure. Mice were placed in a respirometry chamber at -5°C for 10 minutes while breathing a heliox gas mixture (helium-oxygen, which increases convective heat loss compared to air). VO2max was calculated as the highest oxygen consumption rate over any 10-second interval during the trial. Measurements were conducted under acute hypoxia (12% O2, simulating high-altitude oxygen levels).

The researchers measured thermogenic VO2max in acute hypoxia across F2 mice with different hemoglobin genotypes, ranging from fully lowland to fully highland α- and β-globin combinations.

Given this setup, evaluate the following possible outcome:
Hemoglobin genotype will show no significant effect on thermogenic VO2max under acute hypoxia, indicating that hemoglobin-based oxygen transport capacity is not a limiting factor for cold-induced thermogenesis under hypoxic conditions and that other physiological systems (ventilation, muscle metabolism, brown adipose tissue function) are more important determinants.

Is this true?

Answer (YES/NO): NO